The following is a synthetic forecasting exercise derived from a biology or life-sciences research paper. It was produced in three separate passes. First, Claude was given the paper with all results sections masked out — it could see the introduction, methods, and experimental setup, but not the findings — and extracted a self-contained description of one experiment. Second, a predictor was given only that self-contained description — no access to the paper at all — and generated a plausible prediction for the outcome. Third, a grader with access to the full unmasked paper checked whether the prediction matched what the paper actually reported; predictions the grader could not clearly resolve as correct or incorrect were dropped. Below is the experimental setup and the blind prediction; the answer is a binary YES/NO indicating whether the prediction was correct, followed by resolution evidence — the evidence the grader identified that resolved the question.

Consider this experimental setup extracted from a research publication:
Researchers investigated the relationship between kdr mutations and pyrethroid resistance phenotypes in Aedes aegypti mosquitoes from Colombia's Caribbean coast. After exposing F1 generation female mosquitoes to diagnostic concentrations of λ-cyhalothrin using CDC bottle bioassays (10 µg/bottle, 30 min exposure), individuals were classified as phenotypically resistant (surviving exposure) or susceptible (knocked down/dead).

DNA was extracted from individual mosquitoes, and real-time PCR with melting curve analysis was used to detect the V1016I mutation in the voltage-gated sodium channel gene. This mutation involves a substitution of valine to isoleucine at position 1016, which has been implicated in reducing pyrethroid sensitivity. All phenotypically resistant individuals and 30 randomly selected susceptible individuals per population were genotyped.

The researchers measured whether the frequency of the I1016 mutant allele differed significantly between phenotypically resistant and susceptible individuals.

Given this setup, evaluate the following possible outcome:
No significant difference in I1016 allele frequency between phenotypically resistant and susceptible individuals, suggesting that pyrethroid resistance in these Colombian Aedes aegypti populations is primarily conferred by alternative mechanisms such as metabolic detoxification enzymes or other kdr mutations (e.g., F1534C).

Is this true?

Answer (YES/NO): YES